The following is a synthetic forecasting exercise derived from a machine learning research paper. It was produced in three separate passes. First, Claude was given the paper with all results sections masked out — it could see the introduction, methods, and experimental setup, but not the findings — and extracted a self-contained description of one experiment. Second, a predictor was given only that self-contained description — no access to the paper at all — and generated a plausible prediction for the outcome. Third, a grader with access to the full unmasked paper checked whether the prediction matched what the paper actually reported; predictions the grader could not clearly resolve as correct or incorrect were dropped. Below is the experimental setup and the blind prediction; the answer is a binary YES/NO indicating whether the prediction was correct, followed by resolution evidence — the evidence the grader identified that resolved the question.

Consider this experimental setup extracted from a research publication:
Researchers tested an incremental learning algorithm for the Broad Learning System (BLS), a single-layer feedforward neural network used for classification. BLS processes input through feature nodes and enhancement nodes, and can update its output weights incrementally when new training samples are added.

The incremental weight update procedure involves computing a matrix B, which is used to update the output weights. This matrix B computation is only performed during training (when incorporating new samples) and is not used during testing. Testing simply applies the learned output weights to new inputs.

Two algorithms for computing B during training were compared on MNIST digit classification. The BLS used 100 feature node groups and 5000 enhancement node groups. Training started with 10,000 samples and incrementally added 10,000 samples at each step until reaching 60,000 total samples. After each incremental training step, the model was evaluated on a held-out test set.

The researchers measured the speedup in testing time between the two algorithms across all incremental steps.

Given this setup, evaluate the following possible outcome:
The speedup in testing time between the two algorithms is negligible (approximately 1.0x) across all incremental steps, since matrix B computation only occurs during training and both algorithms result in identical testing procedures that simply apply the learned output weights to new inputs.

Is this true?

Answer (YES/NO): YES